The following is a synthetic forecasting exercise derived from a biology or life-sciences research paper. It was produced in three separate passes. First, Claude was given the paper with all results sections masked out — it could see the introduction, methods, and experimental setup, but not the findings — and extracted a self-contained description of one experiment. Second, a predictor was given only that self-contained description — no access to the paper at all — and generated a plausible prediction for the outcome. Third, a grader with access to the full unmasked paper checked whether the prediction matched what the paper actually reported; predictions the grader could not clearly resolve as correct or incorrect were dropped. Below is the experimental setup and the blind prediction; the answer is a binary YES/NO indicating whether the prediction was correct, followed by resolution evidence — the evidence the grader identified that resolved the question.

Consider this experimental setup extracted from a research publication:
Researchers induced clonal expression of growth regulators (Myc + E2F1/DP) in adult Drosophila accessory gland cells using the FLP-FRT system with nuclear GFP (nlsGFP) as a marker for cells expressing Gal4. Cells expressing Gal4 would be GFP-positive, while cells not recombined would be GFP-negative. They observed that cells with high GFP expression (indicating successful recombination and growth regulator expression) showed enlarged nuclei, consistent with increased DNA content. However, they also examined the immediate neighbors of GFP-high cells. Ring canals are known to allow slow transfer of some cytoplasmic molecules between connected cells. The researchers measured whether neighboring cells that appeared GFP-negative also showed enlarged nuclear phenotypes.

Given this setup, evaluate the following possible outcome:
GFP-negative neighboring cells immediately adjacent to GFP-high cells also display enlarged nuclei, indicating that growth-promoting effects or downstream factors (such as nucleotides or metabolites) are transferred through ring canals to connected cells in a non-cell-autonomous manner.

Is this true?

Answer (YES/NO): YES